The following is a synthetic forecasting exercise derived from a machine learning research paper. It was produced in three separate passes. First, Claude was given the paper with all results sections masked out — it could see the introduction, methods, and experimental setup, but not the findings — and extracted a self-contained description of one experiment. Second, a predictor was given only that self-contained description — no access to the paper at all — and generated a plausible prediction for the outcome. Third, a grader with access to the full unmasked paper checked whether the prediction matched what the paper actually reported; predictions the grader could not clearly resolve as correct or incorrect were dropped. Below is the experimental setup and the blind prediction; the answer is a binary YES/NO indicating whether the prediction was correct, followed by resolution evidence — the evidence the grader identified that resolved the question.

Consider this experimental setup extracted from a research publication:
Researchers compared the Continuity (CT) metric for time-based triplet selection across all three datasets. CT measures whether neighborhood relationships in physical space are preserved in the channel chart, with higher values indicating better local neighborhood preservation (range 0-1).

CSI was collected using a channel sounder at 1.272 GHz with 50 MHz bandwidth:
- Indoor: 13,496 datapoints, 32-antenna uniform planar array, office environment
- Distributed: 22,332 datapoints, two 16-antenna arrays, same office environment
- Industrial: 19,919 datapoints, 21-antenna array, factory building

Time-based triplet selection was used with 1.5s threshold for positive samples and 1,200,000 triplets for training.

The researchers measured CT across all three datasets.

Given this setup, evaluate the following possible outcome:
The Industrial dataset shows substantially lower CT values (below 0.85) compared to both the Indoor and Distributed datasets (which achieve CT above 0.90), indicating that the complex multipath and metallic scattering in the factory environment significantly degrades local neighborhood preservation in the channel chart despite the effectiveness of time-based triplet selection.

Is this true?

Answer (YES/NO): NO